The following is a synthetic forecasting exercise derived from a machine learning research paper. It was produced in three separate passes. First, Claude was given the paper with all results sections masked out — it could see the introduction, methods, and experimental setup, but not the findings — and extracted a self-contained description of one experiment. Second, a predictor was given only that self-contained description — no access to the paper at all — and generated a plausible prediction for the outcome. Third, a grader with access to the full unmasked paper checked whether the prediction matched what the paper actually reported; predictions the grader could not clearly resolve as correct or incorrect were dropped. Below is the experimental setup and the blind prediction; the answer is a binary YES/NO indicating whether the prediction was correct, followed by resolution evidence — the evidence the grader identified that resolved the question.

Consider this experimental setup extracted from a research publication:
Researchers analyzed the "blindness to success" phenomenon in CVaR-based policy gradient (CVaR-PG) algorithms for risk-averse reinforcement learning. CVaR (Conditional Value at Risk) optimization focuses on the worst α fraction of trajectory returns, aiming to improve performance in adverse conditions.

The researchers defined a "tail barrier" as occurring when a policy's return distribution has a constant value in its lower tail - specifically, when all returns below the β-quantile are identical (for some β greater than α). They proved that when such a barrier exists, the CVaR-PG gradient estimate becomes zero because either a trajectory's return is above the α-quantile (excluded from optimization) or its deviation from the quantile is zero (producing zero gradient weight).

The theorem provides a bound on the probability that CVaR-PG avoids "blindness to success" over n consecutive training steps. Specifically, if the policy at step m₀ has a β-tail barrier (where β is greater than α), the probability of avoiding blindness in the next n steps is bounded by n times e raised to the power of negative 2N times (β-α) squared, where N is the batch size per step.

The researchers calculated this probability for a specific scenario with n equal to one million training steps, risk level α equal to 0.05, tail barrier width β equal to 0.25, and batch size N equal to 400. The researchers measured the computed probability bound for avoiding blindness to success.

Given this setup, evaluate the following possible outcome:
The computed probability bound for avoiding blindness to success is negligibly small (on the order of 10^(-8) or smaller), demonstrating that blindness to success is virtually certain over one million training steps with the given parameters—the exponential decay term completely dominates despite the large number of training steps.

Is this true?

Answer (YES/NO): NO